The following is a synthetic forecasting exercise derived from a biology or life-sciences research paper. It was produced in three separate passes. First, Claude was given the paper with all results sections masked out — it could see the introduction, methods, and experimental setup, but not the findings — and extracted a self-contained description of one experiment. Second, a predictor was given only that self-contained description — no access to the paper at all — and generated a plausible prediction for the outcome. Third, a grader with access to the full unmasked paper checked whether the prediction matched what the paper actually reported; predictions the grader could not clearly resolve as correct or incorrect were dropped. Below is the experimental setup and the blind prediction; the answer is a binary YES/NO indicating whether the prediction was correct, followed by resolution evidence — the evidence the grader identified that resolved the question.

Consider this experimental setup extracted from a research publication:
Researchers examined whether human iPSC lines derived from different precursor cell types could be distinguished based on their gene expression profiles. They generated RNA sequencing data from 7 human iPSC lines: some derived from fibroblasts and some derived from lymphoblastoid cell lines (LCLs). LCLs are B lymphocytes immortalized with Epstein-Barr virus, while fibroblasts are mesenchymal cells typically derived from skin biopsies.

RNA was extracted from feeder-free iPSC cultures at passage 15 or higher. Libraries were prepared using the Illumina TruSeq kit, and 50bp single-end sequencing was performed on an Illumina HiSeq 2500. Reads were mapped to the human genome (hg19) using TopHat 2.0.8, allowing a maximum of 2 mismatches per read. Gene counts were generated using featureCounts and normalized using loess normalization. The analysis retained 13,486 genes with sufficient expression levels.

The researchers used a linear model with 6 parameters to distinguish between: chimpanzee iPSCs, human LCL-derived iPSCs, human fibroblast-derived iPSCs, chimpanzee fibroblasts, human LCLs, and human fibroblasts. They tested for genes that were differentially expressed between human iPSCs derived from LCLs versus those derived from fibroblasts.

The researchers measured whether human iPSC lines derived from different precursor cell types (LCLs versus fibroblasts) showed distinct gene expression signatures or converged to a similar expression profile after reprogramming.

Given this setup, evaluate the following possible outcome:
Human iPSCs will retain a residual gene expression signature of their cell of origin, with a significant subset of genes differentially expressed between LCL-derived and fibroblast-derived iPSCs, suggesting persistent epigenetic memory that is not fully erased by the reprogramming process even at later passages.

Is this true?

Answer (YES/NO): NO